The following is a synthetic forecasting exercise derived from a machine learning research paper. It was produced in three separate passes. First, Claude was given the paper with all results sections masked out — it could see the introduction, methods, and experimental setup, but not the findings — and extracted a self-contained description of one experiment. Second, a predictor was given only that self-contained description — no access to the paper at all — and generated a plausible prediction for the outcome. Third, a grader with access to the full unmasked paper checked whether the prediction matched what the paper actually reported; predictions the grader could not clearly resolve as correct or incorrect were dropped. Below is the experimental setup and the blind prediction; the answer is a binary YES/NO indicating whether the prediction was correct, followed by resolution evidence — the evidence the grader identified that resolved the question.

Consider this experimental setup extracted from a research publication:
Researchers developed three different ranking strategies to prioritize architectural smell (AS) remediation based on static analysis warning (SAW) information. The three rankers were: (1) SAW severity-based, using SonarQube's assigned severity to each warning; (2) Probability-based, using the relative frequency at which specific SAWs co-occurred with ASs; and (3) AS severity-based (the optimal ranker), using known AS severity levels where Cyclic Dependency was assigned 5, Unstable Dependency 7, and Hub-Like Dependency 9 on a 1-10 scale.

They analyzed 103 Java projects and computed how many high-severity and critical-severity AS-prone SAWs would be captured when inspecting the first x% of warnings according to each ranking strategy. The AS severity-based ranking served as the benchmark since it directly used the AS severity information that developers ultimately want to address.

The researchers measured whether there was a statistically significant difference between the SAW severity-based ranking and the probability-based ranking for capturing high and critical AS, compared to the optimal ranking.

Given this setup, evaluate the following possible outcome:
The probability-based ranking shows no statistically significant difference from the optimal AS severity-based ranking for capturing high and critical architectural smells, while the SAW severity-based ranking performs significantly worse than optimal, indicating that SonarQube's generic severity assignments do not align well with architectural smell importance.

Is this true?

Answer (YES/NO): NO